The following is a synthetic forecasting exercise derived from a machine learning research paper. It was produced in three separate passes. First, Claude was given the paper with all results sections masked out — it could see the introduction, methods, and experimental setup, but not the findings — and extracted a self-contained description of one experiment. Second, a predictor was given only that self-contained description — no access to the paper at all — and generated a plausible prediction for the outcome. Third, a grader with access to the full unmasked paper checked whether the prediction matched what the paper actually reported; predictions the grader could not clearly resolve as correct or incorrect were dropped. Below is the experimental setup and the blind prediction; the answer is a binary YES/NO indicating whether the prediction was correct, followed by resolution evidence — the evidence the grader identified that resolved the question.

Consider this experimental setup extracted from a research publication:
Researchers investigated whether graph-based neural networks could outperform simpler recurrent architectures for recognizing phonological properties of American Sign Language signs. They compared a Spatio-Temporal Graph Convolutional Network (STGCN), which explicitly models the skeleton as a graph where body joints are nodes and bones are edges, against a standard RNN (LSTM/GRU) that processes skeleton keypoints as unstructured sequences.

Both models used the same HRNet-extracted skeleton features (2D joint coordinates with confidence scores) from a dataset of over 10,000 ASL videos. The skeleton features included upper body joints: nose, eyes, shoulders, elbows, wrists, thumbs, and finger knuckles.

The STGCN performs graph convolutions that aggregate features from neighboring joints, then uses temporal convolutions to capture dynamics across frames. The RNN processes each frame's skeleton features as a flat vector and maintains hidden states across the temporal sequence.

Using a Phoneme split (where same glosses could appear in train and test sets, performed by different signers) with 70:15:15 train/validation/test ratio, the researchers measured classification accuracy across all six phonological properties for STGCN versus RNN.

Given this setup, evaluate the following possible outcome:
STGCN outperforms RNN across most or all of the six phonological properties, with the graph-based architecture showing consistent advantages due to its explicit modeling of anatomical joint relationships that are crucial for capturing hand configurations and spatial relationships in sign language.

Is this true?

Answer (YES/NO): YES